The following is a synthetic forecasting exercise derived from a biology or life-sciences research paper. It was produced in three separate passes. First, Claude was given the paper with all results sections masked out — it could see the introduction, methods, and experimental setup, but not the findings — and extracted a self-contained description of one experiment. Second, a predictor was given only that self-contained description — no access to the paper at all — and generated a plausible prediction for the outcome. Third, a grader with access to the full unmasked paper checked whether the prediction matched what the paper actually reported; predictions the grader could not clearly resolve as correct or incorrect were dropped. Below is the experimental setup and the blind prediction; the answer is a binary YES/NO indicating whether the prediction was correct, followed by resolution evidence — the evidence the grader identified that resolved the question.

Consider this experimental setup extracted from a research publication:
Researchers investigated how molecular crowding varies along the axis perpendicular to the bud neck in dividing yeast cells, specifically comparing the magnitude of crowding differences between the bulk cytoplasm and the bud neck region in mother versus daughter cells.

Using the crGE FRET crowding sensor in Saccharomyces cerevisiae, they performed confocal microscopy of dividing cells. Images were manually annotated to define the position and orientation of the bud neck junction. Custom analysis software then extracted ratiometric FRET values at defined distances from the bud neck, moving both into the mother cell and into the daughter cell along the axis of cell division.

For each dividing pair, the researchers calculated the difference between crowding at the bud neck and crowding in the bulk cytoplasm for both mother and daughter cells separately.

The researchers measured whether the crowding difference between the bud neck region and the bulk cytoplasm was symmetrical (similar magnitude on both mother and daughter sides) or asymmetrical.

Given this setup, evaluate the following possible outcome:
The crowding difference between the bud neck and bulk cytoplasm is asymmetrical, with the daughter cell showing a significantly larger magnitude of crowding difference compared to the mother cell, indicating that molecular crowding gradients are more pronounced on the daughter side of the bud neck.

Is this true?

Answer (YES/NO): YES